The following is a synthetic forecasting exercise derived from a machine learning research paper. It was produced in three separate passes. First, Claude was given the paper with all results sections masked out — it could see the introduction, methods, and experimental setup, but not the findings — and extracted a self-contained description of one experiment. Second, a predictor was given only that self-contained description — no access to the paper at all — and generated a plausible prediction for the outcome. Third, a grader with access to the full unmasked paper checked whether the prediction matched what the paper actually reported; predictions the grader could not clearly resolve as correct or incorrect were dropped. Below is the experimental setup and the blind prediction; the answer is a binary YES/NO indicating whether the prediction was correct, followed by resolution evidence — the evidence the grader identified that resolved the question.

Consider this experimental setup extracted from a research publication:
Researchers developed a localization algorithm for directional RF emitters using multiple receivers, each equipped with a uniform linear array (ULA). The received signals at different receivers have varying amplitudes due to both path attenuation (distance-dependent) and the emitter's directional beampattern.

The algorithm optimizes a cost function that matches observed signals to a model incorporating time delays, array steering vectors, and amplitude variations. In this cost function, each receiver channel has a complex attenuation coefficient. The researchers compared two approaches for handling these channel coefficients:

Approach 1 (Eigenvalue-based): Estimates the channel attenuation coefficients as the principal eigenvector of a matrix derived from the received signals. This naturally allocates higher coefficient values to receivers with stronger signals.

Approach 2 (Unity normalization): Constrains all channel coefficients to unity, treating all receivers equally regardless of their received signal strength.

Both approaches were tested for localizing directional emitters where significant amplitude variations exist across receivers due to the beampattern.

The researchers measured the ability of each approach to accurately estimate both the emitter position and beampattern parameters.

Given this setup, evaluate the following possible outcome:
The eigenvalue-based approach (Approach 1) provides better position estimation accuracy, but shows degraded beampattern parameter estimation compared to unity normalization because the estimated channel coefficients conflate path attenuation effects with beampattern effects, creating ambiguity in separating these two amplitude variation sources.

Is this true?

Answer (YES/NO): NO